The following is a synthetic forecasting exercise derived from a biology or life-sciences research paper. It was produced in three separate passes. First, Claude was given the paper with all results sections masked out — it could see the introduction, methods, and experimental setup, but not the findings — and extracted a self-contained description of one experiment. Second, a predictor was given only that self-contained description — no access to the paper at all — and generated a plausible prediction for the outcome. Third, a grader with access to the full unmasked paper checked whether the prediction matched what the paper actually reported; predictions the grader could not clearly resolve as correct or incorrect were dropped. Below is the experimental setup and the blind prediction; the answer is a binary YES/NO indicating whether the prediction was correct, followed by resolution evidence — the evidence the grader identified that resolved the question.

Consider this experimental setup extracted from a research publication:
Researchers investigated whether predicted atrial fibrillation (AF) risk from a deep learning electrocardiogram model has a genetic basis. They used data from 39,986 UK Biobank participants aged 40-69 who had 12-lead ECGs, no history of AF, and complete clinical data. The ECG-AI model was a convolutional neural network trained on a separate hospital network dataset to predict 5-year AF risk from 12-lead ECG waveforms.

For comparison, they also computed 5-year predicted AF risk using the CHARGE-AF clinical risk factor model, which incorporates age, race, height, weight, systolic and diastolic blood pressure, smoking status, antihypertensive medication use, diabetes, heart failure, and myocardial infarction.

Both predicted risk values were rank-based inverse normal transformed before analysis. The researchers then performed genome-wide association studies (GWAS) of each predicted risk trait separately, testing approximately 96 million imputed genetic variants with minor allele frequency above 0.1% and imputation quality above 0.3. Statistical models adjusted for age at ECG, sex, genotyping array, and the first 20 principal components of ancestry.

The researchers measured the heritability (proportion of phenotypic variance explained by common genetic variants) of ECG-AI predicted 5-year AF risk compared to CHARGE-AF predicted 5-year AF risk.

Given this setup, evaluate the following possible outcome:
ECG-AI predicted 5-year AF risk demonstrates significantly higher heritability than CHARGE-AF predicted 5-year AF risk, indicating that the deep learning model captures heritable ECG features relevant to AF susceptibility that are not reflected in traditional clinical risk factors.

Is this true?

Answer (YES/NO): NO